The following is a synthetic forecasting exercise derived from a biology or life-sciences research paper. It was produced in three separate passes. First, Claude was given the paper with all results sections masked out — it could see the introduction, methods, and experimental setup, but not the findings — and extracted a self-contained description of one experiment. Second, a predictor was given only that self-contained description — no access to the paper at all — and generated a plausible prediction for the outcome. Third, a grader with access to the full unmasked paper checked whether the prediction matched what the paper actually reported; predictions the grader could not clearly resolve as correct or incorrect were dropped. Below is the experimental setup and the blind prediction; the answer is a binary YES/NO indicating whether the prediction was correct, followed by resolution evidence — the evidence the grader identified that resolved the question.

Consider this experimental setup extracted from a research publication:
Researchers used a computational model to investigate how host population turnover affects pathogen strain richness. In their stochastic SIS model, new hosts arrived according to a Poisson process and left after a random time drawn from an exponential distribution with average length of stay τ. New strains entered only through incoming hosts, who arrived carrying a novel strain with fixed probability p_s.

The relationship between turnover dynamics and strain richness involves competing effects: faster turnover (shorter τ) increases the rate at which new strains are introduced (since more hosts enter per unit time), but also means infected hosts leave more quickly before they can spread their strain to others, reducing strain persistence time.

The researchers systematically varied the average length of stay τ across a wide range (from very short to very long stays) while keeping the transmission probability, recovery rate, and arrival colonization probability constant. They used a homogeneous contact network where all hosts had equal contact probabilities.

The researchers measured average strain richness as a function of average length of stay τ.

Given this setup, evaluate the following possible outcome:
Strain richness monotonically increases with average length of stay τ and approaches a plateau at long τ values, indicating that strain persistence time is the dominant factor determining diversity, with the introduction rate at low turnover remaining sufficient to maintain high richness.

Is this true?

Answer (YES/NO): NO